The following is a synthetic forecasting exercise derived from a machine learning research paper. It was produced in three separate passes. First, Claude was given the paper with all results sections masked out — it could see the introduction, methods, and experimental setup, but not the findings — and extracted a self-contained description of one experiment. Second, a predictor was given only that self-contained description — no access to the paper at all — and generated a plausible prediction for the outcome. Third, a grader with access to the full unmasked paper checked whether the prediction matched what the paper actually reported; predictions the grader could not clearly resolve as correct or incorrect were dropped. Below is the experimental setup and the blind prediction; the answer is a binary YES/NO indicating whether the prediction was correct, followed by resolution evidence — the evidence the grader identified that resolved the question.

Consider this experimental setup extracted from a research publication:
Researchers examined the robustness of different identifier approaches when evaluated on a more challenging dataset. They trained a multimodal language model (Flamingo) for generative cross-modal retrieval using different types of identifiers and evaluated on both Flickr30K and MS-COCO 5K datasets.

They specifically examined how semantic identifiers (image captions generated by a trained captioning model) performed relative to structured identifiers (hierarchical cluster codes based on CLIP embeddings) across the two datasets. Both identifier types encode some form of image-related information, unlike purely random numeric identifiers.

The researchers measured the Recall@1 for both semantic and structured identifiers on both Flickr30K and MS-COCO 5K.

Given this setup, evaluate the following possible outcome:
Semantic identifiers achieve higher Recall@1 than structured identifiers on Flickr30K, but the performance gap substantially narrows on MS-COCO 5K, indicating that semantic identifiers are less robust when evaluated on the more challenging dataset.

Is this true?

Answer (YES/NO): NO